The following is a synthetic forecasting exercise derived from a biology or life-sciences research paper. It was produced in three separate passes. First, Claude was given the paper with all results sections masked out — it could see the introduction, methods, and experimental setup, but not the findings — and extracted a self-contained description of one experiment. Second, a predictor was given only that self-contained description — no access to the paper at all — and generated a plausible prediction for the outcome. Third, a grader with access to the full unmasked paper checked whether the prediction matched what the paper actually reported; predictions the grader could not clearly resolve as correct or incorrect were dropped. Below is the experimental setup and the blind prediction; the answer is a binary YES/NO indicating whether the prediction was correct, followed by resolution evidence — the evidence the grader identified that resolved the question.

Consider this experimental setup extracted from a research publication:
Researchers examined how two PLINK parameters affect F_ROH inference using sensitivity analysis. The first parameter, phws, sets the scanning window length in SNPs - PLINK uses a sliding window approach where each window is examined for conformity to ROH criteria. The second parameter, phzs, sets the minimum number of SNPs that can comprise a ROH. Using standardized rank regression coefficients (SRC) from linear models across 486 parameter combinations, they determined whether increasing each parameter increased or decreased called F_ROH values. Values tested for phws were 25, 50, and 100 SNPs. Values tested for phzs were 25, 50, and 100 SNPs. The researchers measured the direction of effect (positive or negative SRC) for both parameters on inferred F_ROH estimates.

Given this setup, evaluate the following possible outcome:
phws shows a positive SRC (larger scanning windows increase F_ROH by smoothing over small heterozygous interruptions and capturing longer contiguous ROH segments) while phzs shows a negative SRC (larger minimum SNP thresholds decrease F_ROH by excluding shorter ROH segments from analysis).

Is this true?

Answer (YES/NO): NO